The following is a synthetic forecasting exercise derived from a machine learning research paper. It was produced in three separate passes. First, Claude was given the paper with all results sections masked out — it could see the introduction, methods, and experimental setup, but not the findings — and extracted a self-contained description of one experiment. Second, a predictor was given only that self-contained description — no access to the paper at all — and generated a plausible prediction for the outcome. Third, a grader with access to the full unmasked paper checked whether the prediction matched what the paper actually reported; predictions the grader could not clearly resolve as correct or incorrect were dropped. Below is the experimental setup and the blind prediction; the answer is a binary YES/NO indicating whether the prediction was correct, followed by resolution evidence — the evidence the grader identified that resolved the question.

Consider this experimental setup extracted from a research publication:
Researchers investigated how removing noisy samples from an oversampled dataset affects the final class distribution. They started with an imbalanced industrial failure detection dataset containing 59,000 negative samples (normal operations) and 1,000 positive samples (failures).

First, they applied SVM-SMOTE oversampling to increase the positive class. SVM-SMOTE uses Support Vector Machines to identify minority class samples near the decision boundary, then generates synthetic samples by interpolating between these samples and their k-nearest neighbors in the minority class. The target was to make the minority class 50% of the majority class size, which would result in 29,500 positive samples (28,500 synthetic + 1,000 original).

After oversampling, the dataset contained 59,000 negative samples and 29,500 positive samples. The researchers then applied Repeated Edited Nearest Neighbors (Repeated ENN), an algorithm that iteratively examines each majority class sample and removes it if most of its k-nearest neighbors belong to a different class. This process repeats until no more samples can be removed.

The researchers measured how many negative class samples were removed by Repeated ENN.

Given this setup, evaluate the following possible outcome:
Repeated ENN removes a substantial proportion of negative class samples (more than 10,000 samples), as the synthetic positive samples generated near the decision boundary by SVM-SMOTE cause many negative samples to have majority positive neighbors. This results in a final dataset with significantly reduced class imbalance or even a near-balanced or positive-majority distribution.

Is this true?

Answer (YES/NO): NO